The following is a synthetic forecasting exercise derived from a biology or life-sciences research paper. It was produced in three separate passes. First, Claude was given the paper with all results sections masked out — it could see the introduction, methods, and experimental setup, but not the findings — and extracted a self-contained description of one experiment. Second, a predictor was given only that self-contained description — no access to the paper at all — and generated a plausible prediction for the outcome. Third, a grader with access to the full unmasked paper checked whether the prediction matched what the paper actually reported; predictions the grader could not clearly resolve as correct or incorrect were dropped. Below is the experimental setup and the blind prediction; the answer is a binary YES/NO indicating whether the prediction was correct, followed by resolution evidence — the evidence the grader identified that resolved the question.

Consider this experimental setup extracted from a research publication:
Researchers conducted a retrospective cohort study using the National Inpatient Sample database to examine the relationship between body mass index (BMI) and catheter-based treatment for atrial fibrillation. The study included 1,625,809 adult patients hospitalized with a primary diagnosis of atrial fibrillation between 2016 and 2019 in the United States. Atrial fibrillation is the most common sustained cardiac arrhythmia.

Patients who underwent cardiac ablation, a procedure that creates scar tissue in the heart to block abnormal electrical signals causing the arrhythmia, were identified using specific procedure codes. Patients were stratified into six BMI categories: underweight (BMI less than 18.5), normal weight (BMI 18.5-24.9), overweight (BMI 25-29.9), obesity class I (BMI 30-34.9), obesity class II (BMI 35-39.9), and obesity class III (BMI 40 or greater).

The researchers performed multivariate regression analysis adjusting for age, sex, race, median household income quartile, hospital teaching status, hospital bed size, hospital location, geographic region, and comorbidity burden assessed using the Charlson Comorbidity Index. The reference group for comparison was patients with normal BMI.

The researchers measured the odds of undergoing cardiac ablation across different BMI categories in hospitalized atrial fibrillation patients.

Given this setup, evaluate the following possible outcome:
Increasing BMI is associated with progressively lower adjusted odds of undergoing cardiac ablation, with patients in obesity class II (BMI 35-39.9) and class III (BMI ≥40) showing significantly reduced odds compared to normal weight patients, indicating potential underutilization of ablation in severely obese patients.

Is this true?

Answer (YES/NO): NO